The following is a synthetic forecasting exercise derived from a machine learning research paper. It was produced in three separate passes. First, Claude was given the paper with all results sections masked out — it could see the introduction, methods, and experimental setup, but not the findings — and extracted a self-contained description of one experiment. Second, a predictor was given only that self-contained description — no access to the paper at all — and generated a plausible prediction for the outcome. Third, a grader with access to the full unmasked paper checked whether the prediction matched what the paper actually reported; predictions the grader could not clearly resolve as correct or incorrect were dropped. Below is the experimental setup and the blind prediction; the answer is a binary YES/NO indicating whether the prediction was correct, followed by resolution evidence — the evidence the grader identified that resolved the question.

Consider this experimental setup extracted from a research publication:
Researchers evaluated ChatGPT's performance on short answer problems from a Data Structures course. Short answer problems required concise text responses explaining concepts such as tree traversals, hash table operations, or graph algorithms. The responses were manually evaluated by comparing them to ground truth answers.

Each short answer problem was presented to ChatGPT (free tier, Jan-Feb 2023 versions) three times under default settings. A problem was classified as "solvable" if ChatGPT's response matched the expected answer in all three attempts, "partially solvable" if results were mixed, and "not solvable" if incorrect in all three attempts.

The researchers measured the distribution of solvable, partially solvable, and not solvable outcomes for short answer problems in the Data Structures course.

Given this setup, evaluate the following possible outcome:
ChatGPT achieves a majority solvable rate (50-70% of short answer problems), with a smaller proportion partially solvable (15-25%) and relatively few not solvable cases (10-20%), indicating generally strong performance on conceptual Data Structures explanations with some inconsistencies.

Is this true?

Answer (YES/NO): NO